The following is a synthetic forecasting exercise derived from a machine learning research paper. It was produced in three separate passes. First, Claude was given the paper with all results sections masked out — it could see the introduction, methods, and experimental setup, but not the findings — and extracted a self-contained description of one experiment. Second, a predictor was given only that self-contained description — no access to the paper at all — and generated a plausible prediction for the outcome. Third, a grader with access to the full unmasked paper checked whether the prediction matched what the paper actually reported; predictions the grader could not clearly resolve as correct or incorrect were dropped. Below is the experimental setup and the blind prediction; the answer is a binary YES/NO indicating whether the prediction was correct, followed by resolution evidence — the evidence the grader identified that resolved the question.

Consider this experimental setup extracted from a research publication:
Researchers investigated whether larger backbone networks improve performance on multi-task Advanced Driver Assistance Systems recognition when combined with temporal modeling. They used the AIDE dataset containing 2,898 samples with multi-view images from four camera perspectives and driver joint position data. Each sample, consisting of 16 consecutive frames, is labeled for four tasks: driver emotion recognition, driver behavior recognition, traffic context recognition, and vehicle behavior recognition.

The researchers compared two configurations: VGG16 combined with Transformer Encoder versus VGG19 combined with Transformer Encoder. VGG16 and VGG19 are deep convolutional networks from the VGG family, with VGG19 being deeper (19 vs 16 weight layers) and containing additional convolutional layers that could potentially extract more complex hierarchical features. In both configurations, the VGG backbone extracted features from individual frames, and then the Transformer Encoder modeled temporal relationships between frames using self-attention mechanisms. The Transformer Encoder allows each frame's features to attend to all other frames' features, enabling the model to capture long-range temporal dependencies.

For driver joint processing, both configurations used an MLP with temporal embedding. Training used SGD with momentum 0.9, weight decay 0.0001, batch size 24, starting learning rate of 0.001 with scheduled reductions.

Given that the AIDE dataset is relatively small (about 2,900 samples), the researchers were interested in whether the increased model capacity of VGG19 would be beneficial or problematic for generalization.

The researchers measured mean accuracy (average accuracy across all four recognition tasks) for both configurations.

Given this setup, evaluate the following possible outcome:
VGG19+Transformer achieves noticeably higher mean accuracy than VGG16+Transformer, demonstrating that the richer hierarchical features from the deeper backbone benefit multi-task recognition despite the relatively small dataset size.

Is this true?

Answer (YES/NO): NO